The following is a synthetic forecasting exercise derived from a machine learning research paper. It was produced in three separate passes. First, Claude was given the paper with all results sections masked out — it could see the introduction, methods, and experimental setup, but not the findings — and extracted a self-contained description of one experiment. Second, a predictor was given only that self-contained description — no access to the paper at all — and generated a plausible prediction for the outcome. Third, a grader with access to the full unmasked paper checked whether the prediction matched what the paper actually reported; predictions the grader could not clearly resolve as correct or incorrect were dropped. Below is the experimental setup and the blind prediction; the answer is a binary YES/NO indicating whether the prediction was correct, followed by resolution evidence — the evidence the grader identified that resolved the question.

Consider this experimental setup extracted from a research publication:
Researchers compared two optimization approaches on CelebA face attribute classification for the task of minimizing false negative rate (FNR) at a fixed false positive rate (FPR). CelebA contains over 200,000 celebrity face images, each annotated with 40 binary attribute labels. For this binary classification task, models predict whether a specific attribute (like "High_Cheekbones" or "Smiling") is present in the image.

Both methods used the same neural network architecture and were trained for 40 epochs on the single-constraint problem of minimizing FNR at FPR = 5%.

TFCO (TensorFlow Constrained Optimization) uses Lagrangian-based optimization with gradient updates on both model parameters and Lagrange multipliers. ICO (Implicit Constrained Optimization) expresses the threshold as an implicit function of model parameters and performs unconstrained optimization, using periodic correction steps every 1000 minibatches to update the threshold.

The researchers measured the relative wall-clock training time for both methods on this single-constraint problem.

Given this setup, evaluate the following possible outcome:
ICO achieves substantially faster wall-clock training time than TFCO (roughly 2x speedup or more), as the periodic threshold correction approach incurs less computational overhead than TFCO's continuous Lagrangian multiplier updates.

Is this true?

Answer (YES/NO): NO